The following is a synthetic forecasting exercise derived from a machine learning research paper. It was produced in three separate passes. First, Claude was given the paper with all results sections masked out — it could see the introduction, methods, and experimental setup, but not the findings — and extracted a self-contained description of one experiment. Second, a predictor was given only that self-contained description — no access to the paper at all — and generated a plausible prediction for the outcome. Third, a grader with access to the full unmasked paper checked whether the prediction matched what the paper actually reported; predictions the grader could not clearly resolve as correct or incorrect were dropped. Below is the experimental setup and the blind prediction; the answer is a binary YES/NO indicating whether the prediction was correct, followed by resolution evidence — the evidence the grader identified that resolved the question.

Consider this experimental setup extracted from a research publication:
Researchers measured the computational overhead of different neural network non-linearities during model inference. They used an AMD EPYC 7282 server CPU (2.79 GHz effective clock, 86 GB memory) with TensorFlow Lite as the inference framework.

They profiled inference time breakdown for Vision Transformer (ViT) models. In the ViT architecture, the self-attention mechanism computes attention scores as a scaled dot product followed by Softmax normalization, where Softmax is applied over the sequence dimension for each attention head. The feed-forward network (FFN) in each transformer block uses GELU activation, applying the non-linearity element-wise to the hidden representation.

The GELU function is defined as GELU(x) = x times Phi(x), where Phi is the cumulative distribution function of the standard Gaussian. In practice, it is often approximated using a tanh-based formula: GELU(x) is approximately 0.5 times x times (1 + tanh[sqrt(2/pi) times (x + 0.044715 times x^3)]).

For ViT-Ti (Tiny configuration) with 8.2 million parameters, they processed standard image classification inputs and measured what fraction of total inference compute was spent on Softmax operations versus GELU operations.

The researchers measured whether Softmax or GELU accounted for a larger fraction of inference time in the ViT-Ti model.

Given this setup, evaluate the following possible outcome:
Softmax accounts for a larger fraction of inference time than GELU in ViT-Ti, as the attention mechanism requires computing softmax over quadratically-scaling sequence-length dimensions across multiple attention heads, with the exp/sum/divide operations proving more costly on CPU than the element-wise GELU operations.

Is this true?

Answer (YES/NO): NO